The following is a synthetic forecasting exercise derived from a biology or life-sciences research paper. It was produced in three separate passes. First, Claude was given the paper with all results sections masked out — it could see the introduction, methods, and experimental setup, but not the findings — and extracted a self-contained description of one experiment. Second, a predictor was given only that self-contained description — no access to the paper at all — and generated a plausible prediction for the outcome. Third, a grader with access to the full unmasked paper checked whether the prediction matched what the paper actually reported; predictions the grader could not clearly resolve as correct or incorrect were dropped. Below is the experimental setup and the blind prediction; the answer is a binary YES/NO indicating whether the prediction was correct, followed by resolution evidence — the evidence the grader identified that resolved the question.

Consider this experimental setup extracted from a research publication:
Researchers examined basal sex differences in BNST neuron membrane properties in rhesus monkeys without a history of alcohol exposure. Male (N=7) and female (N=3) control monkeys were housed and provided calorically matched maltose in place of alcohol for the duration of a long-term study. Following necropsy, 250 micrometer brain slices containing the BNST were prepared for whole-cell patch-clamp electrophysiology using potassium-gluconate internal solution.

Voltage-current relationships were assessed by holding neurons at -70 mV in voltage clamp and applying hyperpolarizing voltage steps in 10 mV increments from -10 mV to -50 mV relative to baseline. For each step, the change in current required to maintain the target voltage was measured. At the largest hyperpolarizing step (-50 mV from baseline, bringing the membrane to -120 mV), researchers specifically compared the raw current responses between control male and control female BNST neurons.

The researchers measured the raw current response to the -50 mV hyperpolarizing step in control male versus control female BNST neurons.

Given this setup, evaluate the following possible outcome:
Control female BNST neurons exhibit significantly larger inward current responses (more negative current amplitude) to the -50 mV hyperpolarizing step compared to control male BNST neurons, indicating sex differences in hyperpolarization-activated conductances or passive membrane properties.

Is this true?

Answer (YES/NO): NO